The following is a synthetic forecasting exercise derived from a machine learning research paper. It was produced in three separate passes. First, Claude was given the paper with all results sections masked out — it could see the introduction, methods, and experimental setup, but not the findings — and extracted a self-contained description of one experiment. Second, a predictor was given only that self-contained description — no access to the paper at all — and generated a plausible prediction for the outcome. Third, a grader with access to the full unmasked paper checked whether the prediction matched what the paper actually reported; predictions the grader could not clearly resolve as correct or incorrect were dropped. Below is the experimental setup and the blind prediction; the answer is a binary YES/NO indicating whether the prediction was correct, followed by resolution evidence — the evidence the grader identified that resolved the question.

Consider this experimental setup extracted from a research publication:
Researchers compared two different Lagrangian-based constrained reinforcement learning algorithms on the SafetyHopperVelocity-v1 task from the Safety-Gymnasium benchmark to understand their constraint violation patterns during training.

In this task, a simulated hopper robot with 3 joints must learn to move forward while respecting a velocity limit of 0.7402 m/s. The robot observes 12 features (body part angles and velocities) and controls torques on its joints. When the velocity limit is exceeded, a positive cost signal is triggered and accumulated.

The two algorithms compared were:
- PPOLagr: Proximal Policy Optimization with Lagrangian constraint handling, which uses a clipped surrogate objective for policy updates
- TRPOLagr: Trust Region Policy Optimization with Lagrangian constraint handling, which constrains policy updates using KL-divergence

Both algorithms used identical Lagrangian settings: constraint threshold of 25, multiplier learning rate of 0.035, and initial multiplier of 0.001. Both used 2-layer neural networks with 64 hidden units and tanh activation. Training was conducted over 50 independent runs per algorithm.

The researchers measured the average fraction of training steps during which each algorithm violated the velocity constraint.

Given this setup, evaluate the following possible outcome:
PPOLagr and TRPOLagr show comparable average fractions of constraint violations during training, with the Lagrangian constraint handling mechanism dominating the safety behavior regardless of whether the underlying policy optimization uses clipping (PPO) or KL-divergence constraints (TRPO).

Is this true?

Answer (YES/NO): YES